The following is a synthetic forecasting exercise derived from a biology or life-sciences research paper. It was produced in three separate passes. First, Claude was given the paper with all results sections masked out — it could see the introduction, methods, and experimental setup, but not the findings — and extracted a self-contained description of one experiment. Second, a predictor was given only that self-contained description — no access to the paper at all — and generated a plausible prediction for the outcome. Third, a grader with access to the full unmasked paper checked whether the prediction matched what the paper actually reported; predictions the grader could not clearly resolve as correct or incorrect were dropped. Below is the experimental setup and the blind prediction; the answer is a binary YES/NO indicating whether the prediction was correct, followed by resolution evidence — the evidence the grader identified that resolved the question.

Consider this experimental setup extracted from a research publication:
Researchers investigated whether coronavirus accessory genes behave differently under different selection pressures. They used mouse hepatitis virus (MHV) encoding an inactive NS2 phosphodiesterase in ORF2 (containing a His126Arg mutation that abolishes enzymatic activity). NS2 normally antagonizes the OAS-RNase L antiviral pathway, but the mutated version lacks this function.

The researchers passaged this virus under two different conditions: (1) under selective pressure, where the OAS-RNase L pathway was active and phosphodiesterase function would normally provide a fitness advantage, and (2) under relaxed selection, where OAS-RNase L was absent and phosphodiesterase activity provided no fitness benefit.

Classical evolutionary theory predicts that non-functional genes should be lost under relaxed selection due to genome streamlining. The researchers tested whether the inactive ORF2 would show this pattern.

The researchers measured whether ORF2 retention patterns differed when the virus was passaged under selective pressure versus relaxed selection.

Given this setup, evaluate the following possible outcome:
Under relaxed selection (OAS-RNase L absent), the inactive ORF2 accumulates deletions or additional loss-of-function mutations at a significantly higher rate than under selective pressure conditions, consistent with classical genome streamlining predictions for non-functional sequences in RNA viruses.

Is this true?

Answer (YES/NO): NO